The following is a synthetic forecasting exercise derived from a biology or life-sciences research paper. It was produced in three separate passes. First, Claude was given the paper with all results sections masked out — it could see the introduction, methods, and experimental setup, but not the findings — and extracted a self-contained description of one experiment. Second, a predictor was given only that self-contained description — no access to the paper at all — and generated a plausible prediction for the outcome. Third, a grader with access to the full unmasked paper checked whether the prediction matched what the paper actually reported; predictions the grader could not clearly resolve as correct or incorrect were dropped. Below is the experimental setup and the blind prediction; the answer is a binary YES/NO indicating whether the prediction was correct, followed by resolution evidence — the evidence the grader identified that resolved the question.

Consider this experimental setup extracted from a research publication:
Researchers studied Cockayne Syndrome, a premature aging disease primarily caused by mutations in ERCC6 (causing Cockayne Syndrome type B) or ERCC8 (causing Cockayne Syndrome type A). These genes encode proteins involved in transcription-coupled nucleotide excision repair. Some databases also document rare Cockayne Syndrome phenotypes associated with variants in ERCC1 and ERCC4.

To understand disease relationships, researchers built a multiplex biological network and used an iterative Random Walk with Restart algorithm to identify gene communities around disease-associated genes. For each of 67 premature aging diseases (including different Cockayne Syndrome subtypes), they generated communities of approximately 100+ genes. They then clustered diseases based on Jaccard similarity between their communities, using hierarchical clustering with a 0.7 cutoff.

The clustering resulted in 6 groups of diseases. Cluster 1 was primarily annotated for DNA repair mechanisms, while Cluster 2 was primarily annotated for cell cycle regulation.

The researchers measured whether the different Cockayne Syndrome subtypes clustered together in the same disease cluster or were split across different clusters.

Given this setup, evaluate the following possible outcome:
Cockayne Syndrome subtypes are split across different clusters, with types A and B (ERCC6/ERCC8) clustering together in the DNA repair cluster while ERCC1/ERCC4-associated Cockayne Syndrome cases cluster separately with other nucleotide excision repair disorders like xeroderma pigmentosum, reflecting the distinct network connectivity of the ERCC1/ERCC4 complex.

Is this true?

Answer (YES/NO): NO